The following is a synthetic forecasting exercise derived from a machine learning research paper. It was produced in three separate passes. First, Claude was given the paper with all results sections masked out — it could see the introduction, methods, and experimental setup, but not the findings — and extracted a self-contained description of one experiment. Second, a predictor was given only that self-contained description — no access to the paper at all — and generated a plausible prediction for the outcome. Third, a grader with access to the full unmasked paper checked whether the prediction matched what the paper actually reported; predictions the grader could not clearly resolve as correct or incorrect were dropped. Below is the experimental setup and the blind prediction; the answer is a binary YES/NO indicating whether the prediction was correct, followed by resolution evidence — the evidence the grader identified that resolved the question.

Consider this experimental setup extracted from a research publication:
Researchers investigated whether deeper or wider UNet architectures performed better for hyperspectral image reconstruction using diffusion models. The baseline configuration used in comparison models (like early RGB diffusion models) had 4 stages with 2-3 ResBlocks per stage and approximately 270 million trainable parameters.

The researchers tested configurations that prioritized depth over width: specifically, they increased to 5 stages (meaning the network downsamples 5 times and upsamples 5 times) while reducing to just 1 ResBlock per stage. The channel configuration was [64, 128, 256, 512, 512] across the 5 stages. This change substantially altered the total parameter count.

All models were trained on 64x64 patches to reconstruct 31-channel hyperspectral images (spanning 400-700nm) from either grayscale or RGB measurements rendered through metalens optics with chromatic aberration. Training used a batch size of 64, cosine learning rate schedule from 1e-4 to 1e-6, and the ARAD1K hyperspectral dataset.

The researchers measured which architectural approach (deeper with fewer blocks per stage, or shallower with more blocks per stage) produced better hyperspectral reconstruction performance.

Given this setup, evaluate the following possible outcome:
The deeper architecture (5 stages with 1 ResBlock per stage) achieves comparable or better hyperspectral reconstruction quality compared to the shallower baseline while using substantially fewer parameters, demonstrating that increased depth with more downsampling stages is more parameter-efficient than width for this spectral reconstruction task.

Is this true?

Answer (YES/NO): YES